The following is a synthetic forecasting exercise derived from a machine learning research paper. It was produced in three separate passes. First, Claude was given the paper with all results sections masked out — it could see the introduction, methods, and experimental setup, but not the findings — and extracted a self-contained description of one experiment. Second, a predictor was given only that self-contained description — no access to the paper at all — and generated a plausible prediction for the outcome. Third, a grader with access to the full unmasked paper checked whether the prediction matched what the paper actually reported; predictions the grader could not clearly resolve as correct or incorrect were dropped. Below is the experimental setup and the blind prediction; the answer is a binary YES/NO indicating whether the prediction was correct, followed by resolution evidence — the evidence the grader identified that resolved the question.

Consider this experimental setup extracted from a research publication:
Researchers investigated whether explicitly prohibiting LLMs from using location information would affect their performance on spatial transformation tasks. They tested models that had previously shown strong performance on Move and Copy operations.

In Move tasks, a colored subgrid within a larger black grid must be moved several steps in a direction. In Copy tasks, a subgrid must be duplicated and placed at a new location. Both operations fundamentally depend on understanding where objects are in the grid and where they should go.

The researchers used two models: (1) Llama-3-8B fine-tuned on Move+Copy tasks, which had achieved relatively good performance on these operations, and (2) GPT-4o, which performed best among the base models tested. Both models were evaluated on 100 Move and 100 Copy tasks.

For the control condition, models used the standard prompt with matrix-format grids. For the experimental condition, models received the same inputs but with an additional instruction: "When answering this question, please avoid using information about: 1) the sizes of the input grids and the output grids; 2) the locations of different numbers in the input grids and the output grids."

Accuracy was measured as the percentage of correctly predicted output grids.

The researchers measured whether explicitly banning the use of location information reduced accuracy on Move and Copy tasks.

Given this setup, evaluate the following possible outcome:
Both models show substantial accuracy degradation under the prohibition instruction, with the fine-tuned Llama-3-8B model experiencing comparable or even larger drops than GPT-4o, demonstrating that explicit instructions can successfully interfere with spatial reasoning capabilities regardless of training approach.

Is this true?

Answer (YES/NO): NO